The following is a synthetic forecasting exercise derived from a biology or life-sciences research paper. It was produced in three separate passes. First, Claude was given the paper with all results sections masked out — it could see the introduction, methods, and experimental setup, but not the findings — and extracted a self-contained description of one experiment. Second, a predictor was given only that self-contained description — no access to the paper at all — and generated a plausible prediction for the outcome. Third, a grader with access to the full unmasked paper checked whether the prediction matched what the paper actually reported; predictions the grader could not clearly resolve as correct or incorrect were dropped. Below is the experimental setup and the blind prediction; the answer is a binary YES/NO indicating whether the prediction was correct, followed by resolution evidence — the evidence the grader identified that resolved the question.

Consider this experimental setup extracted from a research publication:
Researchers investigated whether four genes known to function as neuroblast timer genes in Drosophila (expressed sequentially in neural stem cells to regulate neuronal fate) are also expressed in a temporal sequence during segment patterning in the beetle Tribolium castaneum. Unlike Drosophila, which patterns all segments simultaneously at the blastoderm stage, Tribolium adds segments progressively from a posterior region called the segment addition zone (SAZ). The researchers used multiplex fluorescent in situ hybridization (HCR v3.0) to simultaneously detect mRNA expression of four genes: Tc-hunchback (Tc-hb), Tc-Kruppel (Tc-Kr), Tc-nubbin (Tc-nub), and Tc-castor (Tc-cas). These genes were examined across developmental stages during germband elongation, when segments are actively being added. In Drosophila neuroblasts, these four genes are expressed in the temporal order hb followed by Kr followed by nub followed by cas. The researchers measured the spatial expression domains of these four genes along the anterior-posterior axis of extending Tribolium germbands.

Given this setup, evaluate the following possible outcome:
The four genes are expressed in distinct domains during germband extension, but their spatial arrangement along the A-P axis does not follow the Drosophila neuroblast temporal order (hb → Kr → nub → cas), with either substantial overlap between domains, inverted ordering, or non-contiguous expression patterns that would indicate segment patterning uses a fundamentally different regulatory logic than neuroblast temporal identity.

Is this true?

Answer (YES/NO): NO